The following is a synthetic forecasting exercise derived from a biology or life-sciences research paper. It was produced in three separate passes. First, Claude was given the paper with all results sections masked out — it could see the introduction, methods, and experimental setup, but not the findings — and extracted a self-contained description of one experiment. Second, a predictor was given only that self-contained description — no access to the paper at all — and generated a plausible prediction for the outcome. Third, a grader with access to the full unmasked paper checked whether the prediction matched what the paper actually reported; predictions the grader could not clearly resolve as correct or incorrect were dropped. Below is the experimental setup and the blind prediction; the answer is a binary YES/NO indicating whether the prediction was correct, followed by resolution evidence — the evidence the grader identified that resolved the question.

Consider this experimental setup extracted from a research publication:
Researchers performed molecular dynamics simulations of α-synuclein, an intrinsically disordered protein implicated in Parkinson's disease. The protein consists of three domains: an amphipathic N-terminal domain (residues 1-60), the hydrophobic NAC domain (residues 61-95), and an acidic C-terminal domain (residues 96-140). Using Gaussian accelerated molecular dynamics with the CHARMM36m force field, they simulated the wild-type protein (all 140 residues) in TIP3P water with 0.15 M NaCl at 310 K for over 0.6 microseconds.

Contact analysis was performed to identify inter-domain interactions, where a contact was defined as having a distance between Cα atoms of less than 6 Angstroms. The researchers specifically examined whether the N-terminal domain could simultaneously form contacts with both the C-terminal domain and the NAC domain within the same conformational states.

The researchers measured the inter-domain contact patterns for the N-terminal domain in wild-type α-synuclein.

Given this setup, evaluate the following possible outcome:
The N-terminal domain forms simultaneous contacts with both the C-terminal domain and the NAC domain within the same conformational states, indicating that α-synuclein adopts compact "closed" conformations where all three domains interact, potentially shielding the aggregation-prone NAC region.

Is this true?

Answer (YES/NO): YES